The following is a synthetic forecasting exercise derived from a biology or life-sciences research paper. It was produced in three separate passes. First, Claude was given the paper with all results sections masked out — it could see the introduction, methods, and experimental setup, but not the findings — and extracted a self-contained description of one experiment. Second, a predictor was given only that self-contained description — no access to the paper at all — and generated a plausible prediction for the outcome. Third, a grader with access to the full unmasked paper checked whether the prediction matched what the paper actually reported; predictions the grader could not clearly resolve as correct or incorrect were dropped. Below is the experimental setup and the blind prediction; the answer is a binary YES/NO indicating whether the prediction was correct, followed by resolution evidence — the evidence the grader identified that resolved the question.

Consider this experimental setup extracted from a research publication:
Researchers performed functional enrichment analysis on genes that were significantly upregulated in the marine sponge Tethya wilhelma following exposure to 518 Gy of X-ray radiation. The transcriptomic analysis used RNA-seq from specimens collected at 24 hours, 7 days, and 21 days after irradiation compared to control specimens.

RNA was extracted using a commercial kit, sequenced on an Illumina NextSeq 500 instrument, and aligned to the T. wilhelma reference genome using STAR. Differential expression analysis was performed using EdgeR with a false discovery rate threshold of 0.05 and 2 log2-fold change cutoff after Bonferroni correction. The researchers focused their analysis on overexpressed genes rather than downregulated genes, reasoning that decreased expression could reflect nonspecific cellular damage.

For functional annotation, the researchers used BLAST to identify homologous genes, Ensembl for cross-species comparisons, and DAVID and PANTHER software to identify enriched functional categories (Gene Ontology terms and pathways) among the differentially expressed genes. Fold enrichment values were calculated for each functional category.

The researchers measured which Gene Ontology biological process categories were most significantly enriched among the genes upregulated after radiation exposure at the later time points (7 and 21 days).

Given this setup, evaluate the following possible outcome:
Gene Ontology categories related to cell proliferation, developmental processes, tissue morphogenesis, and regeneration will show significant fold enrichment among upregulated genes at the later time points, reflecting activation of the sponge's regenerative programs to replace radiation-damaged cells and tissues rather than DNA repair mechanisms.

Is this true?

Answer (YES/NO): NO